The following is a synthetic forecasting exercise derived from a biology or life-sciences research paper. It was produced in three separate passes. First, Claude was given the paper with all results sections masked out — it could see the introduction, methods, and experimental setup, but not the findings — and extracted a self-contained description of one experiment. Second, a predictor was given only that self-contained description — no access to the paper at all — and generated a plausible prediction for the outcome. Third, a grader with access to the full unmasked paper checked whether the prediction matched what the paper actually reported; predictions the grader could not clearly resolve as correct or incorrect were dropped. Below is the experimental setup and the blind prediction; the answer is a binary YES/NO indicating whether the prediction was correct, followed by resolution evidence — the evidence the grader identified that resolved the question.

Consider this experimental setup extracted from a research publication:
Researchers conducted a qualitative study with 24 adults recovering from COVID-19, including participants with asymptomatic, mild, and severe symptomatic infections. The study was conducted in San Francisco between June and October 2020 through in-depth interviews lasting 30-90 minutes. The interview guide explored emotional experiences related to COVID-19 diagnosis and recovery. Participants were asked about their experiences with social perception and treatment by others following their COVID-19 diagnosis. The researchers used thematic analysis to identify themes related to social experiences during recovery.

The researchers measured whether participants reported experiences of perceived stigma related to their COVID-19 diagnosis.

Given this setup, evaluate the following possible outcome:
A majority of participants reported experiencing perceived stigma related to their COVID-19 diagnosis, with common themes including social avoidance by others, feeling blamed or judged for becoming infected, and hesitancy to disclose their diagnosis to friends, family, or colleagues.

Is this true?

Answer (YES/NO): NO